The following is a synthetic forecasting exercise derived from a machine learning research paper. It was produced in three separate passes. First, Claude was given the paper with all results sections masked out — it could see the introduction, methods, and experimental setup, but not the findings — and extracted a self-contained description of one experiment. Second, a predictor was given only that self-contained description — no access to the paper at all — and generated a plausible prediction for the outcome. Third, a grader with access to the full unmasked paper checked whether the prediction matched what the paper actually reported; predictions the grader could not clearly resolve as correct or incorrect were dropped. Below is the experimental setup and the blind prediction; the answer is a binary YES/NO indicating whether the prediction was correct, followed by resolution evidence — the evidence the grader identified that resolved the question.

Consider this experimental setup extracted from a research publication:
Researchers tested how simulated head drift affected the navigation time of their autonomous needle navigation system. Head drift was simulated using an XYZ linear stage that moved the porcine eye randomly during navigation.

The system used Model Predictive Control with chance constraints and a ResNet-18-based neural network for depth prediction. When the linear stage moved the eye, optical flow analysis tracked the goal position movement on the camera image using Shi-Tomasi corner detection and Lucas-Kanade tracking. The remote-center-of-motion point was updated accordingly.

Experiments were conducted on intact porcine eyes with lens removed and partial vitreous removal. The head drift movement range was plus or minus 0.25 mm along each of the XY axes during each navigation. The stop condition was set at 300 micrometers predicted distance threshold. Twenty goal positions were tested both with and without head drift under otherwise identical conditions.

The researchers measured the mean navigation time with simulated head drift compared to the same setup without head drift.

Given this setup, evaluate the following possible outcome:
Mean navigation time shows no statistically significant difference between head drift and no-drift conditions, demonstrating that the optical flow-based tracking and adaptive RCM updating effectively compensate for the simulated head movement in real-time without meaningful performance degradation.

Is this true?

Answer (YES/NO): NO